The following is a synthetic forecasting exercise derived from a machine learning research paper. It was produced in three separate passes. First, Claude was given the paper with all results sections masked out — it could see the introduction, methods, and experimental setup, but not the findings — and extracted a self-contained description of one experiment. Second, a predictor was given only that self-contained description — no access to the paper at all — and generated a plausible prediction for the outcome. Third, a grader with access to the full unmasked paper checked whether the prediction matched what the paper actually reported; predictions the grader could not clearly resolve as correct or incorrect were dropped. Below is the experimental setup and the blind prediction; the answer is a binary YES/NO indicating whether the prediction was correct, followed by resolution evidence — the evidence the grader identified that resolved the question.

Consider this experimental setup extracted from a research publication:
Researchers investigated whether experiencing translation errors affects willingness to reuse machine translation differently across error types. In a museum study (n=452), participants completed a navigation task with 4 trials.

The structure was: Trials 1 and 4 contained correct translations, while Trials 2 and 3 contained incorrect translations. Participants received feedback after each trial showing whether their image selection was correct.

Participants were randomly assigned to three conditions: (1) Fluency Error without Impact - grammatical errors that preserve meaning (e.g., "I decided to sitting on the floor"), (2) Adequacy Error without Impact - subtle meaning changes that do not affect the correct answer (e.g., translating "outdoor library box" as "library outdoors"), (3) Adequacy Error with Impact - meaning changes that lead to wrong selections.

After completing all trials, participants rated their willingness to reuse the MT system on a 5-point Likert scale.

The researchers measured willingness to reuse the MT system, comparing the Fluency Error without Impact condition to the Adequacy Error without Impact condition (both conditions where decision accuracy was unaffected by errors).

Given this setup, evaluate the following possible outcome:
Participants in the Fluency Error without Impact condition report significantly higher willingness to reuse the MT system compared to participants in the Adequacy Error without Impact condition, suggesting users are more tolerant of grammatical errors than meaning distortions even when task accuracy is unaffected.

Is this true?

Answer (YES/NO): NO